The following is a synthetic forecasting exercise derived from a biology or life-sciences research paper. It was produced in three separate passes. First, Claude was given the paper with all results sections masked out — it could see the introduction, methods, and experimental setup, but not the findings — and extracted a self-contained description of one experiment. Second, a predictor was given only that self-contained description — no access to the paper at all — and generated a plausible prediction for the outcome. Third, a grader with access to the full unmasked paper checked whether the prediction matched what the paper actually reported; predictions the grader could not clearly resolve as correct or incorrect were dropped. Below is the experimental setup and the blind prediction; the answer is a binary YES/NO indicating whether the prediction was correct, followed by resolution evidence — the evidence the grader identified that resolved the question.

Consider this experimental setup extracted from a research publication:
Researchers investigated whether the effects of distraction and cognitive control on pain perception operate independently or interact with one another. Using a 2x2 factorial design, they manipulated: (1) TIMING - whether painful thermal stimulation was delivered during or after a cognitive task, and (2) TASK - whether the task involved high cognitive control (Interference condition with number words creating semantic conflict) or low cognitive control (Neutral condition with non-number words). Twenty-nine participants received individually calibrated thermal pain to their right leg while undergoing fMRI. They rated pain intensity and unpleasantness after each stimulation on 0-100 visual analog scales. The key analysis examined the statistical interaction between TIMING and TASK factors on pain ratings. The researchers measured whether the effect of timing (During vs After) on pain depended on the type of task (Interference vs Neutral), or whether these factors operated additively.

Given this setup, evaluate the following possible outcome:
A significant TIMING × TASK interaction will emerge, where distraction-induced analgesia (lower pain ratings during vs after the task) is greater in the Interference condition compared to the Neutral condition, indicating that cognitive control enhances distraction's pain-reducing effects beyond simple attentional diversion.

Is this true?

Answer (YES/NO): NO